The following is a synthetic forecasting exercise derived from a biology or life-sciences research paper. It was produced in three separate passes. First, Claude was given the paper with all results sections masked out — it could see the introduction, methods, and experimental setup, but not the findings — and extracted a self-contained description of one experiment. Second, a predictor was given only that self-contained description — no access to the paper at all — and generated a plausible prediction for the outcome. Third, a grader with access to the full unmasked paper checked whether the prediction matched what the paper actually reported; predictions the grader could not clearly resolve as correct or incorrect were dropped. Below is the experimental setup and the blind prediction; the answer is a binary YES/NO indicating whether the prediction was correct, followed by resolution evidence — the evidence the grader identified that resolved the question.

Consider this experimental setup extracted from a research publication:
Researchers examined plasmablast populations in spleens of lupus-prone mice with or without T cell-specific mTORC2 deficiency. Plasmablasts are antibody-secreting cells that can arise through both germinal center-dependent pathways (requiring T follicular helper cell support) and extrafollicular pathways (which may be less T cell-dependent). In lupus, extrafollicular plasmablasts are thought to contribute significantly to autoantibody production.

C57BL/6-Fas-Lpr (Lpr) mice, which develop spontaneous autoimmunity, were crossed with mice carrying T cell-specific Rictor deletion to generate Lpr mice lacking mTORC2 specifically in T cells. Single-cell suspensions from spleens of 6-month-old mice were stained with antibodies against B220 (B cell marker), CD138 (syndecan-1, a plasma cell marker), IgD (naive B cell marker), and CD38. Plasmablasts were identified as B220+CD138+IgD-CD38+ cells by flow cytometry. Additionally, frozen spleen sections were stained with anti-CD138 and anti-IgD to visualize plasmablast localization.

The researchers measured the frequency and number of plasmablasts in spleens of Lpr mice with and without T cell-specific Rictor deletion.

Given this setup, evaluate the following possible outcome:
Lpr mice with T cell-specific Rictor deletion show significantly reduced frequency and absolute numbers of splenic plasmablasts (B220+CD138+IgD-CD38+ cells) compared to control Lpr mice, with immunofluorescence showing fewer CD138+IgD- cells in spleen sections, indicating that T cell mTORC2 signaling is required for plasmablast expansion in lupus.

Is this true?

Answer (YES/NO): YES